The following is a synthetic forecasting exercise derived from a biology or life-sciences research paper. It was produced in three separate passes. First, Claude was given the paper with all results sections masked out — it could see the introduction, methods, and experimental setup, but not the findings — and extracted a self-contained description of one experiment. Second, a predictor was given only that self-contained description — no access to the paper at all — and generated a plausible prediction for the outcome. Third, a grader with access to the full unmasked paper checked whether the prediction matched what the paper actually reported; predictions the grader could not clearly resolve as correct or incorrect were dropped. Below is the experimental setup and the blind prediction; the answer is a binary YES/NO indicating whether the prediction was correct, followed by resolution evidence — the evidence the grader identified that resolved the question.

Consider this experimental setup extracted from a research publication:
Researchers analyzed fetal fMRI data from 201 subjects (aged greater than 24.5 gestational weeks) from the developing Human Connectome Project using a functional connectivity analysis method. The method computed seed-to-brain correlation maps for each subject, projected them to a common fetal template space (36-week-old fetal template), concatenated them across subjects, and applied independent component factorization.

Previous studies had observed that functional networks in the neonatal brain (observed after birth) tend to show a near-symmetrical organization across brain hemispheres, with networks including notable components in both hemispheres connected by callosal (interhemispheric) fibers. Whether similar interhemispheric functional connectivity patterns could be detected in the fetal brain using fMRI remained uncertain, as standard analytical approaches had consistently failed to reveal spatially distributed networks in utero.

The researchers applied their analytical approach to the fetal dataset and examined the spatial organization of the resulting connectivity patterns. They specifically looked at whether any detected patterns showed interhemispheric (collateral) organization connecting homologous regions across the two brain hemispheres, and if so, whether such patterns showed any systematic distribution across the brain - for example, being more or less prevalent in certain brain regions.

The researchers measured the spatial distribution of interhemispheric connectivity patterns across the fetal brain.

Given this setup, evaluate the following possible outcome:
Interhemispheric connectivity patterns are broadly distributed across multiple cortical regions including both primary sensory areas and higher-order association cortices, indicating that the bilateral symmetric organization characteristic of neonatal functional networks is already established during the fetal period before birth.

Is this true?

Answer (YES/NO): NO